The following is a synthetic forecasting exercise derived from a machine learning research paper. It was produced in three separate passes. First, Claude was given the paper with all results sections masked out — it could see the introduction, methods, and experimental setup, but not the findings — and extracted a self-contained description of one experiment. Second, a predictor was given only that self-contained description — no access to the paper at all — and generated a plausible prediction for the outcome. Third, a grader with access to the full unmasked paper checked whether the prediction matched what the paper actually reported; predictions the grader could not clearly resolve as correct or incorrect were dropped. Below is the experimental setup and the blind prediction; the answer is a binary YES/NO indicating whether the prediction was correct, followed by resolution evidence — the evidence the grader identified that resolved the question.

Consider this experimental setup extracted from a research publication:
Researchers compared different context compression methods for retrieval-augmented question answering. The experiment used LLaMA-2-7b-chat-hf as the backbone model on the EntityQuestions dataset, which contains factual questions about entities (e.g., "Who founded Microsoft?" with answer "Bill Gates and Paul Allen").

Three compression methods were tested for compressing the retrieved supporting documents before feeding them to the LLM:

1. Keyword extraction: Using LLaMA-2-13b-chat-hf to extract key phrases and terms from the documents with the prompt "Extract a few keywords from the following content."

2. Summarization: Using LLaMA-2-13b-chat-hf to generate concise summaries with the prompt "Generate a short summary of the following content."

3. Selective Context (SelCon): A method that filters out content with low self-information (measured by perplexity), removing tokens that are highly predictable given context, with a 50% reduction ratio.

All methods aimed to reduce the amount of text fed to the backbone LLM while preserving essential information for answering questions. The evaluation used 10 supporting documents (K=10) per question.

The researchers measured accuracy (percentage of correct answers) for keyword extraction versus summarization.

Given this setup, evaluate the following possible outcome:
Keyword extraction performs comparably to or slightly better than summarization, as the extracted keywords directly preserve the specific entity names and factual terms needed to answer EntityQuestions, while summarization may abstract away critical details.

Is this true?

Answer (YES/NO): NO